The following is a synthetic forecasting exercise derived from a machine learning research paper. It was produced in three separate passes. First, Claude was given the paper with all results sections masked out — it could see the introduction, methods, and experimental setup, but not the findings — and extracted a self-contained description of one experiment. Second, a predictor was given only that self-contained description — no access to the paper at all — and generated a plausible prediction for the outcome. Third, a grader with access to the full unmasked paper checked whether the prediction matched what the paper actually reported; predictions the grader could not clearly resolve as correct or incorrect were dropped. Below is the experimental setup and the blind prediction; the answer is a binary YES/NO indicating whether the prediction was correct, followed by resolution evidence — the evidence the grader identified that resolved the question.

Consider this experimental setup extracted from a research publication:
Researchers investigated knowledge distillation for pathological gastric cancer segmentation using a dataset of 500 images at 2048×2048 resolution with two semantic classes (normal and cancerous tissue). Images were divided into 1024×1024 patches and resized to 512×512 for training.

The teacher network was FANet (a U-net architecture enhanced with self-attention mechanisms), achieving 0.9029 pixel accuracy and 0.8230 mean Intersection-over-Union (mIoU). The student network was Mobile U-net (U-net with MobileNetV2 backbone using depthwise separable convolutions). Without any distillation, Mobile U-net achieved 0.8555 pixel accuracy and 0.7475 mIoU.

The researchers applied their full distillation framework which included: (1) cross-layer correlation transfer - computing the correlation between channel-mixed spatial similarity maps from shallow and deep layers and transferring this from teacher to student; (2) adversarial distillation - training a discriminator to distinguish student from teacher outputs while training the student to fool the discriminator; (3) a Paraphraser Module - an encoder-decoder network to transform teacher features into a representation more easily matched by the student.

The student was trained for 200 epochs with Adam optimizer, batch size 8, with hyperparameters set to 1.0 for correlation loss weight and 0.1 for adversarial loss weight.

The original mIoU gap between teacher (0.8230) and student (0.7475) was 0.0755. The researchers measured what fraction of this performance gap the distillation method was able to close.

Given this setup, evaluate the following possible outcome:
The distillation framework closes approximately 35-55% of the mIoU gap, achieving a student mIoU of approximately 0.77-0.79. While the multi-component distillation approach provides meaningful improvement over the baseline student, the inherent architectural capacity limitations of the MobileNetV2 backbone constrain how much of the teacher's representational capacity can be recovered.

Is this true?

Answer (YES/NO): YES